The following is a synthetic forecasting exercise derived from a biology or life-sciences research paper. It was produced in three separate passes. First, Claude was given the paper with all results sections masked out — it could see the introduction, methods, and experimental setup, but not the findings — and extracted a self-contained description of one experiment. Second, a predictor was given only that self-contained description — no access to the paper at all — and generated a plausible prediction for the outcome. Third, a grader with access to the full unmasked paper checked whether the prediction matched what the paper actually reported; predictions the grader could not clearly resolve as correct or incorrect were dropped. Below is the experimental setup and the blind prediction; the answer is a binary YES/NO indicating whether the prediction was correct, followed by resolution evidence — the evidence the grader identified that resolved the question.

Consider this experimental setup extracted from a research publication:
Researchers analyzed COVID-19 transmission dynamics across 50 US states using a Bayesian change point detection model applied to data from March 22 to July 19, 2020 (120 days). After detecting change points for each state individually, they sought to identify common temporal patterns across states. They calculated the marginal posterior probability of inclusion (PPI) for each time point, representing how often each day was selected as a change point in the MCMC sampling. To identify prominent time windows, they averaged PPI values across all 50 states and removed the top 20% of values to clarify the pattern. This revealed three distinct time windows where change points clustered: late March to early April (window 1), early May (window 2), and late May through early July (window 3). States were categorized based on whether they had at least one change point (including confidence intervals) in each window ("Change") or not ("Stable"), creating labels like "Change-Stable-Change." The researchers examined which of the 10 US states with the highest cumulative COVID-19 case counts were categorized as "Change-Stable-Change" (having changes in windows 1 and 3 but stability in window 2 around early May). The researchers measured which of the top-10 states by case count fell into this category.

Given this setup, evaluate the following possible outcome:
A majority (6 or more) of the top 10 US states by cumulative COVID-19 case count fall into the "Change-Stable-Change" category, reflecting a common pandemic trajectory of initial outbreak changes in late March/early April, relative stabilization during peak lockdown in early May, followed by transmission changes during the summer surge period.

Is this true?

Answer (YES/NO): YES